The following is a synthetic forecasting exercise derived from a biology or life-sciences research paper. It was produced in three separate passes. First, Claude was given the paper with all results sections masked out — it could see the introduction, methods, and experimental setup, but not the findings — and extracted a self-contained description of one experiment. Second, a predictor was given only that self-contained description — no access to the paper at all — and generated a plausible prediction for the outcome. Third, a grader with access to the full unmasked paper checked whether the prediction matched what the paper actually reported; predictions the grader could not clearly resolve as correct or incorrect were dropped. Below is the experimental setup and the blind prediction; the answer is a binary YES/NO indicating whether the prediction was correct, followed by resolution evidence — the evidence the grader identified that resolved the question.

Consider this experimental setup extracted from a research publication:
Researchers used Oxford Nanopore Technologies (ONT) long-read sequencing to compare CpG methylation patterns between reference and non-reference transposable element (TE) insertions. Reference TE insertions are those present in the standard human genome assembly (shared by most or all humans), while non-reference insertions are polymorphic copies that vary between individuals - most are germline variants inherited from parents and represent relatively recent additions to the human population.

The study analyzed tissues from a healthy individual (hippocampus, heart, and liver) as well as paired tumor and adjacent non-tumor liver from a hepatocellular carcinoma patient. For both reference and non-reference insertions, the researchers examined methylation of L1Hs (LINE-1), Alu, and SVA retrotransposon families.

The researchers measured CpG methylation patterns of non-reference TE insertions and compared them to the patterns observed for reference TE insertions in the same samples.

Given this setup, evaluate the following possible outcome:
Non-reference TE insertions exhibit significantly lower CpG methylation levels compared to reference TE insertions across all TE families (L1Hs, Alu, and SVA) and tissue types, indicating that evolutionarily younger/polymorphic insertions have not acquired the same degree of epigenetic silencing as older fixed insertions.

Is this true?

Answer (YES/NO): YES